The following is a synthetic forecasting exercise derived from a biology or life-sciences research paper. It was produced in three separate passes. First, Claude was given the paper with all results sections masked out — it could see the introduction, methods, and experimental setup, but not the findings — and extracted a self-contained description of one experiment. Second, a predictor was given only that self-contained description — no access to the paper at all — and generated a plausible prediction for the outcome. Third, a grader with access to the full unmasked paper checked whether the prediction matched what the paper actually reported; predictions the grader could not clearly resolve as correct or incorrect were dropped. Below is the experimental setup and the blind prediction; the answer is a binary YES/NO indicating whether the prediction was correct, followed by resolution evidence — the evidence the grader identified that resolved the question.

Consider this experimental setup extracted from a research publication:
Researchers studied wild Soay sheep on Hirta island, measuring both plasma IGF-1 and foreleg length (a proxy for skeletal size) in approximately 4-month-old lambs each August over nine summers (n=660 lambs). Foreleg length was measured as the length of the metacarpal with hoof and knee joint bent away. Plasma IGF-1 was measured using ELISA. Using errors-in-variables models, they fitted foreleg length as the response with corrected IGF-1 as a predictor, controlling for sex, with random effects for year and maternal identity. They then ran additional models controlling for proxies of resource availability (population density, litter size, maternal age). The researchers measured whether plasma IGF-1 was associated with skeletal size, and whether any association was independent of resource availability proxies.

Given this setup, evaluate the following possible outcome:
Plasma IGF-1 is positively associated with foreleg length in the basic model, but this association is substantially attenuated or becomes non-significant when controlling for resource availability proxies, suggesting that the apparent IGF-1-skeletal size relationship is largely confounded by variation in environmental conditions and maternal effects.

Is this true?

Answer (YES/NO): NO